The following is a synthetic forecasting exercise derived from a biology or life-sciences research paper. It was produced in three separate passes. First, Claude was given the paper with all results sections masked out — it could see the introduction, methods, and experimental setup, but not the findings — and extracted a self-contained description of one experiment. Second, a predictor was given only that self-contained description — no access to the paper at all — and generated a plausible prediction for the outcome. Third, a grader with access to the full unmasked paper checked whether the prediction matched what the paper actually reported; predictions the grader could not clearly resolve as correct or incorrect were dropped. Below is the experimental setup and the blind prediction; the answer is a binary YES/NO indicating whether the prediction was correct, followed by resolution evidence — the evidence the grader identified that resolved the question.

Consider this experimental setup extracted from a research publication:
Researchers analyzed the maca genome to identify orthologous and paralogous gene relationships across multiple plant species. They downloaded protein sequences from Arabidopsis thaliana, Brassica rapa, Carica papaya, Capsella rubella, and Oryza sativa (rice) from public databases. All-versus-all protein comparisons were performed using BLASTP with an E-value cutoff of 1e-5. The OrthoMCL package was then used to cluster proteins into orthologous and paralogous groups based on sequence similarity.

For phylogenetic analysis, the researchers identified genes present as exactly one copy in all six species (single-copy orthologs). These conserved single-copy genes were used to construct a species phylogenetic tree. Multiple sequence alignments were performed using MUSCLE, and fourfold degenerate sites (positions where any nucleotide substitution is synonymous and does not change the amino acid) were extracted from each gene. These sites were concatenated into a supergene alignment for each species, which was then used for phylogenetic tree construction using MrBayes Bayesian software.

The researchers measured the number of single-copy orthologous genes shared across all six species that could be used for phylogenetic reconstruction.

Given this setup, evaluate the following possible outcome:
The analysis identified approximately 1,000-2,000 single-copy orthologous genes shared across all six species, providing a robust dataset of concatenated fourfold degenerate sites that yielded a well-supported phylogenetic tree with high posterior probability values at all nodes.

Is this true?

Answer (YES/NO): NO